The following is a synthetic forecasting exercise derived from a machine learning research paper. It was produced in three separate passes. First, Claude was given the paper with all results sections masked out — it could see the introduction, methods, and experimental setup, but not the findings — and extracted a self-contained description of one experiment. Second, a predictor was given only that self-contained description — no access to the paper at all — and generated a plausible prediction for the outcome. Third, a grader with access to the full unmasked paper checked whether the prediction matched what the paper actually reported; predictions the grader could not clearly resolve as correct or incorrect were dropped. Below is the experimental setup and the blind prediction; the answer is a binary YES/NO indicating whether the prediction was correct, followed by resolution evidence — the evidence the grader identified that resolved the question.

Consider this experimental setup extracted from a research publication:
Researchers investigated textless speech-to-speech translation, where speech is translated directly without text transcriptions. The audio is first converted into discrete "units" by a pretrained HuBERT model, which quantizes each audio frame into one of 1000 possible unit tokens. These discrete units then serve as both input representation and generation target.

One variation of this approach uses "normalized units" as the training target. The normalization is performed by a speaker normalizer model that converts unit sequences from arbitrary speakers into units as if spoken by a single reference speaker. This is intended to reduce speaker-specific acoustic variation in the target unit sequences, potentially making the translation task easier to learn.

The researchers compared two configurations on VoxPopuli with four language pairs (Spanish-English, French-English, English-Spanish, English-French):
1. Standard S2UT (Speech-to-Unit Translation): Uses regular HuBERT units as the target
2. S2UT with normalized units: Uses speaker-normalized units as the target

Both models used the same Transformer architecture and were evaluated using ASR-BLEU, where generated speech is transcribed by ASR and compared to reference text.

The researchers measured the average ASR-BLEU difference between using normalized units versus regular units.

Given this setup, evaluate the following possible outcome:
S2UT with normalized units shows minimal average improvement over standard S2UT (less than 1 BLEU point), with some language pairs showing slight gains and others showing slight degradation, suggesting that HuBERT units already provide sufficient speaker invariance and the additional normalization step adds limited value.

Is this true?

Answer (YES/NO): NO